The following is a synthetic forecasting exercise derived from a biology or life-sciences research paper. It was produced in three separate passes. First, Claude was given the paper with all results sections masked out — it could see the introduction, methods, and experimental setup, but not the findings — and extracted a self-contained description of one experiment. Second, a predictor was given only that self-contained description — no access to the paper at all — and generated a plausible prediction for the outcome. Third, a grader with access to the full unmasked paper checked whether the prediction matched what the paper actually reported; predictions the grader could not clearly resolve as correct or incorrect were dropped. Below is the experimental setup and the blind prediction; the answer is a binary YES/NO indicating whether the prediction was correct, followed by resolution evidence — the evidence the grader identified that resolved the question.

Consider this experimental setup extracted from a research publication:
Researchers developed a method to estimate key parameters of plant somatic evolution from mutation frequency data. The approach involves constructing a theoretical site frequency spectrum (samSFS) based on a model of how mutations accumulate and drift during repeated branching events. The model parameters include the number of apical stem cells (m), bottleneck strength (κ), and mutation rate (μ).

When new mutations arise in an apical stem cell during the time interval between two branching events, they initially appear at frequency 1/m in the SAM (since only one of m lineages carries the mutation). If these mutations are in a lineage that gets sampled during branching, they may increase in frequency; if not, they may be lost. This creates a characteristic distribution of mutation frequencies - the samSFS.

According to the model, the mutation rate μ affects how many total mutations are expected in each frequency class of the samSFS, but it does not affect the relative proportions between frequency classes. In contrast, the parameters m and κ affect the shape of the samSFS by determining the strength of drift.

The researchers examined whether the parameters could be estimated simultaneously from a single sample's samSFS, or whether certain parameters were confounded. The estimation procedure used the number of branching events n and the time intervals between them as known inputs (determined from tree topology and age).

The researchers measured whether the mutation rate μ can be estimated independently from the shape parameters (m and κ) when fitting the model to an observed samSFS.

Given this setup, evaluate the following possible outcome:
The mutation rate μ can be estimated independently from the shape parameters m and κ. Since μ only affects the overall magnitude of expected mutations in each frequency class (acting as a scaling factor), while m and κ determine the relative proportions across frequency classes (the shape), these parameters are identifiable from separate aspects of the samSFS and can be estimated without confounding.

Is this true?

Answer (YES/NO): YES